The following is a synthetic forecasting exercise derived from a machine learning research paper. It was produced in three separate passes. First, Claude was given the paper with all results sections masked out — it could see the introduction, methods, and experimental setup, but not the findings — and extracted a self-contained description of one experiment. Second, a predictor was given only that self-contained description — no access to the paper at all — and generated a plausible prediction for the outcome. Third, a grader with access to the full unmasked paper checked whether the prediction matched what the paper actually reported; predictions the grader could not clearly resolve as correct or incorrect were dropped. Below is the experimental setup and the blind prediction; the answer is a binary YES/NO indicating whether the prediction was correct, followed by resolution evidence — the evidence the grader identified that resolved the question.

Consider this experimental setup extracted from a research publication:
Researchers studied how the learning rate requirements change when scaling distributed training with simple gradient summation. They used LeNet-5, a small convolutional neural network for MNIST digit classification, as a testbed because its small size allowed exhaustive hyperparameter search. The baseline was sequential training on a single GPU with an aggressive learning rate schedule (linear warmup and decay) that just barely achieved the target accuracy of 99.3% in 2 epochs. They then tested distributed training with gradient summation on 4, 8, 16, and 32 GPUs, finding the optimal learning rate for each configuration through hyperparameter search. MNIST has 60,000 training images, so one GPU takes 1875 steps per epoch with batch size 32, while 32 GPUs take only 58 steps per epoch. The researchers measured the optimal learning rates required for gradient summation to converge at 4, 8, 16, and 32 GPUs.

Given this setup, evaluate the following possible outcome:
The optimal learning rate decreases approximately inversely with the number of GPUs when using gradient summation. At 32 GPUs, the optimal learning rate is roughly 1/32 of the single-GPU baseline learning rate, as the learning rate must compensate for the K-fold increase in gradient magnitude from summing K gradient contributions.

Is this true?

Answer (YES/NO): NO